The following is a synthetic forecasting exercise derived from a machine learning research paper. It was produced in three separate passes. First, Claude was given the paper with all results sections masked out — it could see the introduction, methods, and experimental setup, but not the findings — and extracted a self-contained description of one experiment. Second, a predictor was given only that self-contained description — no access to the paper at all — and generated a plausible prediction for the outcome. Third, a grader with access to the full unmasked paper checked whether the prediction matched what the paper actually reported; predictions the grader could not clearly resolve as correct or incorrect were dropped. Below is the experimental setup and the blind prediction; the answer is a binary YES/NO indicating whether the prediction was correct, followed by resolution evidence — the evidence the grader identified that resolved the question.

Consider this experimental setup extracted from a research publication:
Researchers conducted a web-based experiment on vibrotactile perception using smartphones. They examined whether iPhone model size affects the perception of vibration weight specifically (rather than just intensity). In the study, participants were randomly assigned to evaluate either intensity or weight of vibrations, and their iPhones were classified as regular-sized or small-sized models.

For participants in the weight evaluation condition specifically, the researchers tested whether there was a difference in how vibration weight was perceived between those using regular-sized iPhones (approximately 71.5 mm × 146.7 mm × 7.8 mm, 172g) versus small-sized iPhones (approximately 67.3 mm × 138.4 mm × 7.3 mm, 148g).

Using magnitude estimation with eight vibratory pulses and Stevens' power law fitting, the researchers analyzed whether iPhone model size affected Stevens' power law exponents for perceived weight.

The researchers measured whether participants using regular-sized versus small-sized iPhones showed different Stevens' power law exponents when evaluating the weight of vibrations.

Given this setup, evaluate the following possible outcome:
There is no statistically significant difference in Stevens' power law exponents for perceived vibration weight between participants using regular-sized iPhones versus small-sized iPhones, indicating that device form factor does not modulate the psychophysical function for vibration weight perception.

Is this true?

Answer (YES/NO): NO